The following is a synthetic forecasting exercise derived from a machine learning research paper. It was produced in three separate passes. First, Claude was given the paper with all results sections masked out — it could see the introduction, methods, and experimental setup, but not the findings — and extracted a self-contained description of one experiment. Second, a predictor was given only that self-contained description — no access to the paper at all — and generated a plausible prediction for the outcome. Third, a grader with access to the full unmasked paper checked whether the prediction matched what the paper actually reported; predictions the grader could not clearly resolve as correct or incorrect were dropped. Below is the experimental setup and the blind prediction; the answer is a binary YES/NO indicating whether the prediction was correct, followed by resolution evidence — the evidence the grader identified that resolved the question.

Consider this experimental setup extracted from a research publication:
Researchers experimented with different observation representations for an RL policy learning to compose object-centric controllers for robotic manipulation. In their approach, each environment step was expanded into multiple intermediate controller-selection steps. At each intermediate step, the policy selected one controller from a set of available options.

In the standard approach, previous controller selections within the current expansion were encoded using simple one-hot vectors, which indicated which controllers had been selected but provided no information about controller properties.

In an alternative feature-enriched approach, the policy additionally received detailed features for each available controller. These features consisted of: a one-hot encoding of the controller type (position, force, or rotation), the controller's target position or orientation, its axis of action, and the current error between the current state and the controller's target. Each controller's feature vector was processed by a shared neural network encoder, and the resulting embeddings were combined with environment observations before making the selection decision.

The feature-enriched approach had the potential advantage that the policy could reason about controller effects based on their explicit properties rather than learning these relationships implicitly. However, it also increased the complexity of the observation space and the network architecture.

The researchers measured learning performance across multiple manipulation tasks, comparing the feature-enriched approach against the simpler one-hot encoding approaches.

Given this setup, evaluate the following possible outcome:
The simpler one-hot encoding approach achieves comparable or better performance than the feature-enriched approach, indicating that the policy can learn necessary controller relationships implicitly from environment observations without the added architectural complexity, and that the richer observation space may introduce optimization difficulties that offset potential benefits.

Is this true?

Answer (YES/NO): YES